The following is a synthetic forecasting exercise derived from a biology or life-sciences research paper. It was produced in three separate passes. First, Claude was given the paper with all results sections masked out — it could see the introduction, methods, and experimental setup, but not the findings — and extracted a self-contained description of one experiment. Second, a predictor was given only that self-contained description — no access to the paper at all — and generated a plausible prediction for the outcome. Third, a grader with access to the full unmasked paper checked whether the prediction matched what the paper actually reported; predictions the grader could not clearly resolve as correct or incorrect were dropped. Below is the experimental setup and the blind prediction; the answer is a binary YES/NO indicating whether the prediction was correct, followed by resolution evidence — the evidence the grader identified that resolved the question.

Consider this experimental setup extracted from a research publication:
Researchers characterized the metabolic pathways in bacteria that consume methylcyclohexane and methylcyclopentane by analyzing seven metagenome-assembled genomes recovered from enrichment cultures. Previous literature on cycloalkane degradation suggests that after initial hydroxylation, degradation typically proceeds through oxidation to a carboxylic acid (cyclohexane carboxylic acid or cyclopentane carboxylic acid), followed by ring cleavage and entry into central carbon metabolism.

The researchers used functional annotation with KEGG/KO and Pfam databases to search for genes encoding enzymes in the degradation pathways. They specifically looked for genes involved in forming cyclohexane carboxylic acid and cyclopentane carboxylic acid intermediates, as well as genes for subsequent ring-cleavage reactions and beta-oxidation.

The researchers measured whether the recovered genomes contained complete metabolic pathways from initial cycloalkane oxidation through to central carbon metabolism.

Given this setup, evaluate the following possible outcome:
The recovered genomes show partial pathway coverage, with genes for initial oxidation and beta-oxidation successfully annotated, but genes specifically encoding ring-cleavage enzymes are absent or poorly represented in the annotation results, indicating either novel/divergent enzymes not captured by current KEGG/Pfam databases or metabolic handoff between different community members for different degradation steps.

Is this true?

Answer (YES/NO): NO